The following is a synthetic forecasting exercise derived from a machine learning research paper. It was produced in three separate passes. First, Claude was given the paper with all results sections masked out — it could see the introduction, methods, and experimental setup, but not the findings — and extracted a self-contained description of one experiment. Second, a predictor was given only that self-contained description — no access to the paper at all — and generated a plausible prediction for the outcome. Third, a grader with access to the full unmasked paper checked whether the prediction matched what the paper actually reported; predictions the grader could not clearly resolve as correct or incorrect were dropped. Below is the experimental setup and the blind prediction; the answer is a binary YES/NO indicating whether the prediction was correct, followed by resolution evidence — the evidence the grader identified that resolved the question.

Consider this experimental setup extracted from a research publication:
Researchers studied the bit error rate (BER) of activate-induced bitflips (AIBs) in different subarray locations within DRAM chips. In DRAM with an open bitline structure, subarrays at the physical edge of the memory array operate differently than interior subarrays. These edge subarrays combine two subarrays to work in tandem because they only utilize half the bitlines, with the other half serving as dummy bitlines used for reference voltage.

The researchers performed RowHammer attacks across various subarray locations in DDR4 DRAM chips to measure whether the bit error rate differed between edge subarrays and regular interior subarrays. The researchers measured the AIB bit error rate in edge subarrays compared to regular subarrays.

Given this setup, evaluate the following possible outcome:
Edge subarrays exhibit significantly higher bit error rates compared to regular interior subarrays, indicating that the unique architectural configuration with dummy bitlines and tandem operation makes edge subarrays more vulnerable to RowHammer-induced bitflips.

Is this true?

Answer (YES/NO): NO